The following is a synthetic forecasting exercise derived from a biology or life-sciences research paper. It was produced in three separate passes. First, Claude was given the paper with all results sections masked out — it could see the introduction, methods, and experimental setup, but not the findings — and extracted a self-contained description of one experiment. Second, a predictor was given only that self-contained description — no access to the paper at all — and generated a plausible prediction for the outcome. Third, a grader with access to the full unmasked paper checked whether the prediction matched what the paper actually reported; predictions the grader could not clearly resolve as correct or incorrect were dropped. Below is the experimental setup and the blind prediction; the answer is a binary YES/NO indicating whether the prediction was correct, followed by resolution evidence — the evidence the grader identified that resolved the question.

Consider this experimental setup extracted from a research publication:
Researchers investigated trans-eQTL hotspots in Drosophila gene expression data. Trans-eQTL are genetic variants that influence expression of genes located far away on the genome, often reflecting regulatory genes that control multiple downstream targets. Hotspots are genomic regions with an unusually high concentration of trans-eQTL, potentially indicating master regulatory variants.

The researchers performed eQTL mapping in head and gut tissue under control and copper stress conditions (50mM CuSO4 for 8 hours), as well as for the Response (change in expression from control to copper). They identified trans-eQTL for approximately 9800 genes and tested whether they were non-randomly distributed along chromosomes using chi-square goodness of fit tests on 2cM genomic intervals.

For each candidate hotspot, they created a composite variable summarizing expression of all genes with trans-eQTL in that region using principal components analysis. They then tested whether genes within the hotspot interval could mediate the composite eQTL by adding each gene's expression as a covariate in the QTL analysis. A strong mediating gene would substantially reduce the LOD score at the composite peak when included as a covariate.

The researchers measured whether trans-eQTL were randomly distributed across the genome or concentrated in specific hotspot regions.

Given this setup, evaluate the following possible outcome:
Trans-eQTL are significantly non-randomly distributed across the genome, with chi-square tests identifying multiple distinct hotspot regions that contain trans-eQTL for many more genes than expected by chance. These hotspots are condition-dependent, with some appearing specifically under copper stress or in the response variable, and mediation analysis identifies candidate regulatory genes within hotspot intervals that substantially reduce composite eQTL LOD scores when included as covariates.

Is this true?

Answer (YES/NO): YES